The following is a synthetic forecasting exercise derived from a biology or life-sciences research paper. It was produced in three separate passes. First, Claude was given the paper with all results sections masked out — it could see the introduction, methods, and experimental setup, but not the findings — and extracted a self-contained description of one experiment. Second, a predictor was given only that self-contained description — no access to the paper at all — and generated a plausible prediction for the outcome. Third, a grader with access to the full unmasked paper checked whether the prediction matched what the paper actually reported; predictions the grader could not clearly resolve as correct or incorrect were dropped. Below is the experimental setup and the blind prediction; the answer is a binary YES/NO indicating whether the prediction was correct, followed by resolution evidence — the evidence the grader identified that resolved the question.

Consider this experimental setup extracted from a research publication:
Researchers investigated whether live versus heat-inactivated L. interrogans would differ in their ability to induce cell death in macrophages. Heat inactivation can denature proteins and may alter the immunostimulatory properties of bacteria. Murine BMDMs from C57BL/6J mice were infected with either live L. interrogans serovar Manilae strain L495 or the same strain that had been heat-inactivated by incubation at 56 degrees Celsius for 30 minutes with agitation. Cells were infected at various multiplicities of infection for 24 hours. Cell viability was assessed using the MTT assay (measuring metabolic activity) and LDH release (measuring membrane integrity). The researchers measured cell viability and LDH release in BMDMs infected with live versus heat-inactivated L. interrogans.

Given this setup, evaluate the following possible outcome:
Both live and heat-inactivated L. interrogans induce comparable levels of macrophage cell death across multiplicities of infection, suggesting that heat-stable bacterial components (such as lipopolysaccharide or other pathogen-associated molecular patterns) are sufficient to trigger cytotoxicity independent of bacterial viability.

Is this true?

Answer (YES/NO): NO